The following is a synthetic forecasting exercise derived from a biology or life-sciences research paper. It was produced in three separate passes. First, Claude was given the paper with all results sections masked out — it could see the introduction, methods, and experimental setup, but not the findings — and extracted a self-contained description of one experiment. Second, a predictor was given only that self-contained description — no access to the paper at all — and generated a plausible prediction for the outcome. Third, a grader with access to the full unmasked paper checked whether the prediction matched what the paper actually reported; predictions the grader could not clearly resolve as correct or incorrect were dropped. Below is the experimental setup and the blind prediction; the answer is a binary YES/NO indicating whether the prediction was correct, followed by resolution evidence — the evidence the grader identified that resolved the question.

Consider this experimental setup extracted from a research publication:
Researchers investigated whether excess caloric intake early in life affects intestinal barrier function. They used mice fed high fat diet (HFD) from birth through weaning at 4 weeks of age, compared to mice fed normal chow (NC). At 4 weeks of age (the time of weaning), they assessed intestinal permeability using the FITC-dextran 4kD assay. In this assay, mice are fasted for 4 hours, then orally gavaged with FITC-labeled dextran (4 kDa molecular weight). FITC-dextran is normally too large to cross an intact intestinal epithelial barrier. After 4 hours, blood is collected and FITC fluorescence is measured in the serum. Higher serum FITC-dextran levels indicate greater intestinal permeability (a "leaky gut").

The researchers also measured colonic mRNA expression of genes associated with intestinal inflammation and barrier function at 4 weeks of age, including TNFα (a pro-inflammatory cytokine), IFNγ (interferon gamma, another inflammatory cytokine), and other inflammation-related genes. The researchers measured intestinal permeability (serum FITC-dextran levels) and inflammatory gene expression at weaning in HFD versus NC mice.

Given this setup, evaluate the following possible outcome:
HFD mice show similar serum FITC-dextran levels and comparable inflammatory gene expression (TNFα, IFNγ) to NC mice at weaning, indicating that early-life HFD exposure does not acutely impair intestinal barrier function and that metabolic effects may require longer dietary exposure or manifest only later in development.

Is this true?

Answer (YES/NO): NO